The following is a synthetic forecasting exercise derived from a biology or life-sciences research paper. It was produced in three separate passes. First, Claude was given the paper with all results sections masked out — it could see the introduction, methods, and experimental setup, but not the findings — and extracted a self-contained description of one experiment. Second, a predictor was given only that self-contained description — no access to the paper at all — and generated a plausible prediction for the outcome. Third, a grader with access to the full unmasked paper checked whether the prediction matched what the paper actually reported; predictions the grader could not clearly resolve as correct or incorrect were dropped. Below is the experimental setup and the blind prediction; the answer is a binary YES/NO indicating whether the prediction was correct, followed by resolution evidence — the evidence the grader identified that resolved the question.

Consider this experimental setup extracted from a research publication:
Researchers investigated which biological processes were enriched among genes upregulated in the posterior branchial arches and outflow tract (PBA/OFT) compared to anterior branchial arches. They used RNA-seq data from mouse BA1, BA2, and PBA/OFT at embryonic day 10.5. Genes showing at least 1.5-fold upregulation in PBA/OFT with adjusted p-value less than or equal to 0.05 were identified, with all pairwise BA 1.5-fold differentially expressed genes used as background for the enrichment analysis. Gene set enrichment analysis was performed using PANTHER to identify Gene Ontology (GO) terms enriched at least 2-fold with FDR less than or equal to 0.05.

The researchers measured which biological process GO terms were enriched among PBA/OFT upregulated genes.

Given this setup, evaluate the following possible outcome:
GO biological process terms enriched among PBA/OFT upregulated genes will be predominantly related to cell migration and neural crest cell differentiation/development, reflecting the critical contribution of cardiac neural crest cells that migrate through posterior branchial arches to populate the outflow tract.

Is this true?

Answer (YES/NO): NO